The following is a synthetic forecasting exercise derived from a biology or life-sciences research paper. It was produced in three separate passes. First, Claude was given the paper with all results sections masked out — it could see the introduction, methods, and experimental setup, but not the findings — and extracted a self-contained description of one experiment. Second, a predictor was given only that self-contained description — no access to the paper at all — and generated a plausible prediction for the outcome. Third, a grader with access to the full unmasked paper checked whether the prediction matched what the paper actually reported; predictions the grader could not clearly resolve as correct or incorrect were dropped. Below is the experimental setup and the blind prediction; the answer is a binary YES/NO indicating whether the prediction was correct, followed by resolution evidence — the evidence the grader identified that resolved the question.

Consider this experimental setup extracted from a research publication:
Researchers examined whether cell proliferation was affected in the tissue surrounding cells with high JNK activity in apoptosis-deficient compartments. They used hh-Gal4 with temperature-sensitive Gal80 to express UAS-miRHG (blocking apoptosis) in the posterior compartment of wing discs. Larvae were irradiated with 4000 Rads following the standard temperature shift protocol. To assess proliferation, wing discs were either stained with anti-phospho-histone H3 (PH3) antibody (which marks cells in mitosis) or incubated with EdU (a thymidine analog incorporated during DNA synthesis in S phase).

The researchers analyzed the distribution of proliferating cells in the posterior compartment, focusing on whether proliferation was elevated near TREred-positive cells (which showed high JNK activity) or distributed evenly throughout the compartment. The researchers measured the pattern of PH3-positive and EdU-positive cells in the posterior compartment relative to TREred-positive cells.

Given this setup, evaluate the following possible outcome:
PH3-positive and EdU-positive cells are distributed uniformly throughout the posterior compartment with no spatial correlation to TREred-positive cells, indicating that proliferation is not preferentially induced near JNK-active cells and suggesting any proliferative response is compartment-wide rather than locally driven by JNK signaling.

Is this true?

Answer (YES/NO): NO